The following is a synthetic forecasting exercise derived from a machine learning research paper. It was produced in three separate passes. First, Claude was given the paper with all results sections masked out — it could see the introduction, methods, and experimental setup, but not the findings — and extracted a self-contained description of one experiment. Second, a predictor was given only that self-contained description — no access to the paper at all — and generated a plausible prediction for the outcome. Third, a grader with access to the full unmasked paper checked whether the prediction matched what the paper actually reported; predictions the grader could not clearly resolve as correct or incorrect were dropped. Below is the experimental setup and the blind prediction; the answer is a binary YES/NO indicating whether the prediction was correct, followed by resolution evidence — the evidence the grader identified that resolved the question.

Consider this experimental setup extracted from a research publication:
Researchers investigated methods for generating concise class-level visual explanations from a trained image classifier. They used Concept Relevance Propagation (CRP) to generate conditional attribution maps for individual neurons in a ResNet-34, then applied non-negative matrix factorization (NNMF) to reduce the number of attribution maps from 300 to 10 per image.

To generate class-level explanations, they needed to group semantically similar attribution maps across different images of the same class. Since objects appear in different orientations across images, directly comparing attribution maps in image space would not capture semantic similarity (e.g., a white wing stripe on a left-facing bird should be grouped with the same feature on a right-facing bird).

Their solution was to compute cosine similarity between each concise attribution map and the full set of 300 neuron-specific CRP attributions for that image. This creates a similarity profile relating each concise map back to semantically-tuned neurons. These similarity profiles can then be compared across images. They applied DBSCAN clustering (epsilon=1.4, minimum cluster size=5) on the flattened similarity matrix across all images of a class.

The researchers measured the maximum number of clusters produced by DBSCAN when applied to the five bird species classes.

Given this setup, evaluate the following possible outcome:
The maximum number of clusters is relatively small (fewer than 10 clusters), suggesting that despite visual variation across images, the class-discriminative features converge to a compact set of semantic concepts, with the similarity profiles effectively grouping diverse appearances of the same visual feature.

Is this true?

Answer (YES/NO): YES